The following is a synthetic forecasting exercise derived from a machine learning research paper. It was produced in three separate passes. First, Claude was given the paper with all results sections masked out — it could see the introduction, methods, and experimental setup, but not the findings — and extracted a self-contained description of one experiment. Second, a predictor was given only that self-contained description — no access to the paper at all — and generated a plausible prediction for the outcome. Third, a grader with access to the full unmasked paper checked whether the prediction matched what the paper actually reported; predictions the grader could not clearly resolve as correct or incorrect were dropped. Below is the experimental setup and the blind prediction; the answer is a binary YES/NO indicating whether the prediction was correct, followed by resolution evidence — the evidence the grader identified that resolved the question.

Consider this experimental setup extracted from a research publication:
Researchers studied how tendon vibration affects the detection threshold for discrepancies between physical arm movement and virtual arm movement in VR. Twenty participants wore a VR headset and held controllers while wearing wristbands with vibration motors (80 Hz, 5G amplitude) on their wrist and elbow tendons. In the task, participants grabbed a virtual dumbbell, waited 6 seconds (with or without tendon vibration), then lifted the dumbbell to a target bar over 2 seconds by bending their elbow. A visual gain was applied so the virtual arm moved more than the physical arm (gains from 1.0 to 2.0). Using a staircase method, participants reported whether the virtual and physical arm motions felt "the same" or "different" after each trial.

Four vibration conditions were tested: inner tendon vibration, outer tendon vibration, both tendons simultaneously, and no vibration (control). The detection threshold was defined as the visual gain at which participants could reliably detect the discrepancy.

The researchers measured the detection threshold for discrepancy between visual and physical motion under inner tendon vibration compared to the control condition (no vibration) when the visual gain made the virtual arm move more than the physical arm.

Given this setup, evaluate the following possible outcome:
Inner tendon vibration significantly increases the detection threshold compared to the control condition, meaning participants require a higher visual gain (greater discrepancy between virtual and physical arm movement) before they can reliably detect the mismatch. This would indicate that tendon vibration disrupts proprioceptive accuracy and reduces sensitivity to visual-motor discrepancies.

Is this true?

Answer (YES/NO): YES